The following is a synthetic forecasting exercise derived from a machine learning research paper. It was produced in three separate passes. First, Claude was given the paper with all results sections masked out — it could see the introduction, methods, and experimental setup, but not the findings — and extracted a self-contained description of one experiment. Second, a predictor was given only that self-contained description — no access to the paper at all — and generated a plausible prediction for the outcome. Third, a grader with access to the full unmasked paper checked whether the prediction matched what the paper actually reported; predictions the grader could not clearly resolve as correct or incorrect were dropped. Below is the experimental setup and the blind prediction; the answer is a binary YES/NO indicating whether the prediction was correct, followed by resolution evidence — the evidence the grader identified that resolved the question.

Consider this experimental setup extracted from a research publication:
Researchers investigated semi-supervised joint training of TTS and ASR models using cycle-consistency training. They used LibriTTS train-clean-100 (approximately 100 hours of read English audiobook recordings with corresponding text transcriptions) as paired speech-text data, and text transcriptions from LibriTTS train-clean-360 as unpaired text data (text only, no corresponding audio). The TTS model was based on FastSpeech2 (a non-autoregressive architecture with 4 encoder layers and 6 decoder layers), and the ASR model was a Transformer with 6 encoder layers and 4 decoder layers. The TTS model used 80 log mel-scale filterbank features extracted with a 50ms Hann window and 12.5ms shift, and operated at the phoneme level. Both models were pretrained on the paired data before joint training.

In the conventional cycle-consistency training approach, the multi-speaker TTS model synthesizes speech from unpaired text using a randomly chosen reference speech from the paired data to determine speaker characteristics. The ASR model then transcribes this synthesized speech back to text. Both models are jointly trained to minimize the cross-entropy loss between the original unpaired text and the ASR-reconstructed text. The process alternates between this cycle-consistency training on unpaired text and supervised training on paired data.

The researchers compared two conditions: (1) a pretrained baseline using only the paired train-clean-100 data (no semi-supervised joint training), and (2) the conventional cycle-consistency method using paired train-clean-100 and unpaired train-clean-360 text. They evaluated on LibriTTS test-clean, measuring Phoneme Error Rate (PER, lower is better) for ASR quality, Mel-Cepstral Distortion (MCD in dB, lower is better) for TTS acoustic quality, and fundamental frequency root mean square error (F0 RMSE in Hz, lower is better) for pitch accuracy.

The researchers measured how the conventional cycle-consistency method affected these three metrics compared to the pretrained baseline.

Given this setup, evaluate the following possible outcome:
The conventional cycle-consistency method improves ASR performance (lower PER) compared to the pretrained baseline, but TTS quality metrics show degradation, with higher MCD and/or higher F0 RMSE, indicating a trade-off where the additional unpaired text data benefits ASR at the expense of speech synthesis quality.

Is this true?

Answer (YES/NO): NO